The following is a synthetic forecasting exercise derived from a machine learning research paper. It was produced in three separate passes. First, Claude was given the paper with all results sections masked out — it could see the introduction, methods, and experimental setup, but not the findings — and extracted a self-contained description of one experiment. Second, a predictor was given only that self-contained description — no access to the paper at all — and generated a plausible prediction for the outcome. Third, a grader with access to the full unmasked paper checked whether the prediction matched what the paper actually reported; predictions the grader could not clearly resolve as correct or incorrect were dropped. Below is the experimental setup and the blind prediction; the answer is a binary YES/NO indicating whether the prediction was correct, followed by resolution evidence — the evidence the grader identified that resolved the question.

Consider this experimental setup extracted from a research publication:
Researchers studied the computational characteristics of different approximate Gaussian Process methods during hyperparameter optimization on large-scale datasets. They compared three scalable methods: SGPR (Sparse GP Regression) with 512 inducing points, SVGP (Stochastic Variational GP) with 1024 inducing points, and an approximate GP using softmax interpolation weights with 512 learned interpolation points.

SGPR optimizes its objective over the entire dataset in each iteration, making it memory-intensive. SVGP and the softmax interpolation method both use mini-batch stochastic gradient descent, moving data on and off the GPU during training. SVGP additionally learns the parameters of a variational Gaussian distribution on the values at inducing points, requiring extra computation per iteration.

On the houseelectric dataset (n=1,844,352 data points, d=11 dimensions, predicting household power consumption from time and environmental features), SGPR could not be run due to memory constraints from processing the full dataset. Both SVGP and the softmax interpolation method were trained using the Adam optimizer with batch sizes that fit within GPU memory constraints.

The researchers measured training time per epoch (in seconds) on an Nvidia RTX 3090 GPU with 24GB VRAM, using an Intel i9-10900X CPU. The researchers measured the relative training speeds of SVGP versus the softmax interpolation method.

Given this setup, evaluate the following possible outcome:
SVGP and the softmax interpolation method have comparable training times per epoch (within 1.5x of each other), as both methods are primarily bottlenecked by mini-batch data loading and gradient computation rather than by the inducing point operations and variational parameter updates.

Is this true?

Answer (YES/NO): NO